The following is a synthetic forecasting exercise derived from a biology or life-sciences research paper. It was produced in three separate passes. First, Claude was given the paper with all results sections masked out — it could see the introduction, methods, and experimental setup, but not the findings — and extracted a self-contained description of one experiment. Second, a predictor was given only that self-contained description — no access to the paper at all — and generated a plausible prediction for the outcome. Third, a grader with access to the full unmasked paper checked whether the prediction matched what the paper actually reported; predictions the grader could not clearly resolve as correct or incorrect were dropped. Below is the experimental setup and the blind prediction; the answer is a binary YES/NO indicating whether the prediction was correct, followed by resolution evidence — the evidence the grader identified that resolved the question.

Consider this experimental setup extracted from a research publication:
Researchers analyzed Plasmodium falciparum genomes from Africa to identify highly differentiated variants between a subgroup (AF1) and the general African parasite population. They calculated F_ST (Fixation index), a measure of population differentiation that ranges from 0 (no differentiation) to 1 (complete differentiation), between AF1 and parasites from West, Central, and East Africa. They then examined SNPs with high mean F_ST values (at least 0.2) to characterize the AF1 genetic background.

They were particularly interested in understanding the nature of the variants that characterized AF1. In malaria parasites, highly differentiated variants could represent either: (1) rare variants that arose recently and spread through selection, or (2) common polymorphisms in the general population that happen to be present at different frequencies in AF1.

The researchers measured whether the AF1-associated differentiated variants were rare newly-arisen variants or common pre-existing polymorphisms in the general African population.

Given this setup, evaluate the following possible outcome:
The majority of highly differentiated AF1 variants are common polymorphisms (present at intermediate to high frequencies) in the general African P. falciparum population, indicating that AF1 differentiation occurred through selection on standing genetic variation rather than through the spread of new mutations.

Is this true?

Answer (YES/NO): NO